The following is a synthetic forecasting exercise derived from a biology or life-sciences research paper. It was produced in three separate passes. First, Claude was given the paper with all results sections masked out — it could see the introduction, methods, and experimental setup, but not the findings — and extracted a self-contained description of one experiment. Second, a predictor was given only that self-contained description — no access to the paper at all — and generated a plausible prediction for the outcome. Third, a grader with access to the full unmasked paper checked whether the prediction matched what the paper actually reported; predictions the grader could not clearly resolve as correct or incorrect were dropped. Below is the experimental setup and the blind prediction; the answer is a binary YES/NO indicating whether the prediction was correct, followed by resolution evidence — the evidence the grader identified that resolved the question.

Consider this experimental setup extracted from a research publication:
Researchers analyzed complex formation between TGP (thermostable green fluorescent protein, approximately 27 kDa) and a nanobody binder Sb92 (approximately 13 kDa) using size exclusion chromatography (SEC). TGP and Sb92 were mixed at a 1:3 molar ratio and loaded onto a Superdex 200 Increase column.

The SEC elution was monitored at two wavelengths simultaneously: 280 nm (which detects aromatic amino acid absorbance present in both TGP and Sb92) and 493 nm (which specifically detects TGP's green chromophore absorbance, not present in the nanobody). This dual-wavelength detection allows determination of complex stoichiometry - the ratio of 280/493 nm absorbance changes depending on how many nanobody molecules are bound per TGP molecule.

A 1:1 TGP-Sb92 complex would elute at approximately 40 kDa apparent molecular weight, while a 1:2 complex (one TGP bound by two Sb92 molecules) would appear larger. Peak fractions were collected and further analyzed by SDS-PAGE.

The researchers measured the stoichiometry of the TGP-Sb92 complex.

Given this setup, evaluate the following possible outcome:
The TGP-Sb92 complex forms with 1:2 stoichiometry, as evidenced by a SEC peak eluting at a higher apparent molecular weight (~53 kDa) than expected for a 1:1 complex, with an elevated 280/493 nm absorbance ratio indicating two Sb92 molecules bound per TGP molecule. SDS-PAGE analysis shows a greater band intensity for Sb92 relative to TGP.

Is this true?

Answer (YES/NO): NO